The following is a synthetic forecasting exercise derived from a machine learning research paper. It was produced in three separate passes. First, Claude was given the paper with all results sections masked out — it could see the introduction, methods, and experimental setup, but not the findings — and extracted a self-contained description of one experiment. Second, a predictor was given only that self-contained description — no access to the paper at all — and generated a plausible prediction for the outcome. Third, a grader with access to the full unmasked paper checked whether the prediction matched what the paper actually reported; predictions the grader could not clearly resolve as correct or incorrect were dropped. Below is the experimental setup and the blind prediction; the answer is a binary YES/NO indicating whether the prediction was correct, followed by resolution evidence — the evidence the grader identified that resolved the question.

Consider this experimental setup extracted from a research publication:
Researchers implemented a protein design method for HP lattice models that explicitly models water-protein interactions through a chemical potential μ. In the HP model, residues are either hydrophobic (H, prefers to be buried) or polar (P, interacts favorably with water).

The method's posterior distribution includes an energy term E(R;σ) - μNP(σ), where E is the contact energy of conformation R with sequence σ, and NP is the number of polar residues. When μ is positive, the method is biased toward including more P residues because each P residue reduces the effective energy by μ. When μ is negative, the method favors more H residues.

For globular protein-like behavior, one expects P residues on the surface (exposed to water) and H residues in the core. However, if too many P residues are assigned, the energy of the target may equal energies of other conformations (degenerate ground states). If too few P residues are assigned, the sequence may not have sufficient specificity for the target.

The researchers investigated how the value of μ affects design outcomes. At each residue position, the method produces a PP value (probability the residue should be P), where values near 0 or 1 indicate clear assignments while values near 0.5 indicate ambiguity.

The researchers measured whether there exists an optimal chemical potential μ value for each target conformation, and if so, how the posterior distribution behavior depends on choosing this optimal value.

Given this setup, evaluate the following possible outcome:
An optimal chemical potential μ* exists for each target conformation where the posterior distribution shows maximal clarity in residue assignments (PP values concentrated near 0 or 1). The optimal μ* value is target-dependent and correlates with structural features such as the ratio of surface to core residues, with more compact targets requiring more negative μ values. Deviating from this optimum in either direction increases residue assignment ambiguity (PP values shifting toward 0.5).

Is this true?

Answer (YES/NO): NO